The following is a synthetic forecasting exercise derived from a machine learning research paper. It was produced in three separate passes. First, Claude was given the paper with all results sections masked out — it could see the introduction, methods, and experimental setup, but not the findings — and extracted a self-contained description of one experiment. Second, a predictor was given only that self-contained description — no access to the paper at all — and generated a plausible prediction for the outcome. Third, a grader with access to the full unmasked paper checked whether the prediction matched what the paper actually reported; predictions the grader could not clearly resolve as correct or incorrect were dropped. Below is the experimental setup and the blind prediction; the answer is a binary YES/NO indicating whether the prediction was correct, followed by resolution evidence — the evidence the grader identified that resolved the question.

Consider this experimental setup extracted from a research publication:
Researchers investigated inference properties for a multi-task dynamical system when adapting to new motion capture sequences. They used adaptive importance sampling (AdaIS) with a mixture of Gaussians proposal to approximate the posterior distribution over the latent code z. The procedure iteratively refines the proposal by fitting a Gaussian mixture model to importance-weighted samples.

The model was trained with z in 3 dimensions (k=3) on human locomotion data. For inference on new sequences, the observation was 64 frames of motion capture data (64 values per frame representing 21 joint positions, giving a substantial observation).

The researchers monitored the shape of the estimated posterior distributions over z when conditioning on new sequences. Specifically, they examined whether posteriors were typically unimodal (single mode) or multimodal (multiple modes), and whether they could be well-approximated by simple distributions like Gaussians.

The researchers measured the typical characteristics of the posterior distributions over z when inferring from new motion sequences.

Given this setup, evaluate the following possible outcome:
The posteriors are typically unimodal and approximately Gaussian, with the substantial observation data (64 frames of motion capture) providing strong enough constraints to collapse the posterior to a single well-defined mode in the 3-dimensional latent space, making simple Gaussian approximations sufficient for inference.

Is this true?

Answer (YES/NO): YES